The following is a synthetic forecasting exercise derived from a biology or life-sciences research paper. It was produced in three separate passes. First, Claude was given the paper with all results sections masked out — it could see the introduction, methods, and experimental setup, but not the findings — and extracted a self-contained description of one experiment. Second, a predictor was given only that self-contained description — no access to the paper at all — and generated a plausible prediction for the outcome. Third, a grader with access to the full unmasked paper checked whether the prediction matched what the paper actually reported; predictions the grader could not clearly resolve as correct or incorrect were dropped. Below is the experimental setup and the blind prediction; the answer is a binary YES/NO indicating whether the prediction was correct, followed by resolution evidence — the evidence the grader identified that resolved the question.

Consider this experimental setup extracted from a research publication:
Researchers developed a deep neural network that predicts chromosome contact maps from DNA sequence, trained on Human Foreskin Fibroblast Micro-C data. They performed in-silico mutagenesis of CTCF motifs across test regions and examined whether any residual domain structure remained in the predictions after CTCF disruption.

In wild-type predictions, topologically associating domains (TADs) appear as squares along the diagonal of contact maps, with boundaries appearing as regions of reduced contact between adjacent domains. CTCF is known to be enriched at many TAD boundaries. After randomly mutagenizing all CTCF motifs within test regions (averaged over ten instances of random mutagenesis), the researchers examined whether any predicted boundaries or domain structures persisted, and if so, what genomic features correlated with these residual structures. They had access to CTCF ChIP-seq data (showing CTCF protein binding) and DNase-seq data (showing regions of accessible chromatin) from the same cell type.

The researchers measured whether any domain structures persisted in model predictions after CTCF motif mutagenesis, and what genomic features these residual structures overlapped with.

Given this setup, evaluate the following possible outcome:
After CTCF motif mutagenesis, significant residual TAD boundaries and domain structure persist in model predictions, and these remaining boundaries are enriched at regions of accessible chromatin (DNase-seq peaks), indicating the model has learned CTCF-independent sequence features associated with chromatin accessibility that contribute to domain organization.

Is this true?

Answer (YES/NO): YES